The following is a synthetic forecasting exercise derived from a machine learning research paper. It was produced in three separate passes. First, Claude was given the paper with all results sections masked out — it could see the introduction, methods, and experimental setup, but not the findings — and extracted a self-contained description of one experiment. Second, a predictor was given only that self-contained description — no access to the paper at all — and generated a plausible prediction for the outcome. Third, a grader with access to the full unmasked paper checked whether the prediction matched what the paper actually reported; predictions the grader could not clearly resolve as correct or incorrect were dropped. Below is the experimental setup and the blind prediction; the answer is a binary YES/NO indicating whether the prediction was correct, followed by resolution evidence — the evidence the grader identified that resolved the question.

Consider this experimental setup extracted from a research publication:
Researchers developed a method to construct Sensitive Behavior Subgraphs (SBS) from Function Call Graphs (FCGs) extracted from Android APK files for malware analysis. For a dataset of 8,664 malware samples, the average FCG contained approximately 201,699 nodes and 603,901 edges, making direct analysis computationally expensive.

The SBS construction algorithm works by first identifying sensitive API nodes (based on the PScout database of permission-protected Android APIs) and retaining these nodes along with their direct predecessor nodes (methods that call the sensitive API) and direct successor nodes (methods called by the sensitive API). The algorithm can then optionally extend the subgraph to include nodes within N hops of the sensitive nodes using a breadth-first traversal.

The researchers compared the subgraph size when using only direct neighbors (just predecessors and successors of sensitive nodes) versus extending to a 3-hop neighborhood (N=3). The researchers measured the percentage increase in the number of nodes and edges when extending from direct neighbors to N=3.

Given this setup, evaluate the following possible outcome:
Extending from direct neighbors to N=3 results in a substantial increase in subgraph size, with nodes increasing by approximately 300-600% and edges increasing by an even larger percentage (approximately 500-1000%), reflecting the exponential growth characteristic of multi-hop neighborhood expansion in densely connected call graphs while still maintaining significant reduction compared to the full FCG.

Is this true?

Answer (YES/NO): NO